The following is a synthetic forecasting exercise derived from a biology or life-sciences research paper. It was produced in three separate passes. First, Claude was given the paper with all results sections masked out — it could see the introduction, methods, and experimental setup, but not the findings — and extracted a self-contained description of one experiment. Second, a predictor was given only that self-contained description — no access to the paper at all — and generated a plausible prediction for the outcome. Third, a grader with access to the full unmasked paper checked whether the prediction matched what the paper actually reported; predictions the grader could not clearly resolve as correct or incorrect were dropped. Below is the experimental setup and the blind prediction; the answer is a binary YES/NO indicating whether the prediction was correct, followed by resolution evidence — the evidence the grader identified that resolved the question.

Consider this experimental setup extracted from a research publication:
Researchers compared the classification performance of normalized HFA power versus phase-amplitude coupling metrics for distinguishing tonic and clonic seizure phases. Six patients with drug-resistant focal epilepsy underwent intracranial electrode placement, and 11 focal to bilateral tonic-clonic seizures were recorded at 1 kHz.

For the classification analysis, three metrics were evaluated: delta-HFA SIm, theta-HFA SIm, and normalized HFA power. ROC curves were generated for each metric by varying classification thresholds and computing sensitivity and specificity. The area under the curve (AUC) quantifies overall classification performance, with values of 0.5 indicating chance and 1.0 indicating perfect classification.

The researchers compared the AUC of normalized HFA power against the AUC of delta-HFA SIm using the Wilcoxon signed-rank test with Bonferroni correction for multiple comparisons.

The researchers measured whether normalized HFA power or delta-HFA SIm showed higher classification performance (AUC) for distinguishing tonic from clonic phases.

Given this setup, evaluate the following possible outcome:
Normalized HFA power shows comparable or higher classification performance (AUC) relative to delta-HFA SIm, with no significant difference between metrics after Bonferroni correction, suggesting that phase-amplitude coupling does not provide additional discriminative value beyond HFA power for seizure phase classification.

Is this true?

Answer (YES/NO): NO